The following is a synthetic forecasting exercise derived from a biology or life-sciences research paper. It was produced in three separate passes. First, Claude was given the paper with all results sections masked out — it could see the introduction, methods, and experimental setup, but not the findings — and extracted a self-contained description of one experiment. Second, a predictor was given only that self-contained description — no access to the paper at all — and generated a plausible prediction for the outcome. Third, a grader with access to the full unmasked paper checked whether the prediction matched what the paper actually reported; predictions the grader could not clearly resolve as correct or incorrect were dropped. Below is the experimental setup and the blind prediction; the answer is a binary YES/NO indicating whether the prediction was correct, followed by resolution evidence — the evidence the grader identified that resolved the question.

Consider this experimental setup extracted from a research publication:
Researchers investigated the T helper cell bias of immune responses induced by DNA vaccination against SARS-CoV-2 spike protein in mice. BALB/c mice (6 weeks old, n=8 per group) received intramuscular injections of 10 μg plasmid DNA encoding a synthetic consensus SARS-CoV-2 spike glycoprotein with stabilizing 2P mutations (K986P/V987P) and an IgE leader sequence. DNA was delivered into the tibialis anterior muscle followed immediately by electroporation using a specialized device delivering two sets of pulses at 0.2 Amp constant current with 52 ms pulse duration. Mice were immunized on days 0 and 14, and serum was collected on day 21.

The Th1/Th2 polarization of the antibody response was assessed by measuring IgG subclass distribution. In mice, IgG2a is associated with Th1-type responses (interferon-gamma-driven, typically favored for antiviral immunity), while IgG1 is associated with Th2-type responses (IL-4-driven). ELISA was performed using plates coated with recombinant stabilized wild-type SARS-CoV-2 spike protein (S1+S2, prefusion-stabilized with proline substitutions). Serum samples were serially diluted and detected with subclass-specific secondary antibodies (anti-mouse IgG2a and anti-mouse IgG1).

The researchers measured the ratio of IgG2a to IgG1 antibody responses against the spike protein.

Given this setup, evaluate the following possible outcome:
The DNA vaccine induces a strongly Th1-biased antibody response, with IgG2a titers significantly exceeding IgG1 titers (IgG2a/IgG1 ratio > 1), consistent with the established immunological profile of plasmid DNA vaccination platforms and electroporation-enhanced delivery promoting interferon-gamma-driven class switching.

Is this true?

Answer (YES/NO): YES